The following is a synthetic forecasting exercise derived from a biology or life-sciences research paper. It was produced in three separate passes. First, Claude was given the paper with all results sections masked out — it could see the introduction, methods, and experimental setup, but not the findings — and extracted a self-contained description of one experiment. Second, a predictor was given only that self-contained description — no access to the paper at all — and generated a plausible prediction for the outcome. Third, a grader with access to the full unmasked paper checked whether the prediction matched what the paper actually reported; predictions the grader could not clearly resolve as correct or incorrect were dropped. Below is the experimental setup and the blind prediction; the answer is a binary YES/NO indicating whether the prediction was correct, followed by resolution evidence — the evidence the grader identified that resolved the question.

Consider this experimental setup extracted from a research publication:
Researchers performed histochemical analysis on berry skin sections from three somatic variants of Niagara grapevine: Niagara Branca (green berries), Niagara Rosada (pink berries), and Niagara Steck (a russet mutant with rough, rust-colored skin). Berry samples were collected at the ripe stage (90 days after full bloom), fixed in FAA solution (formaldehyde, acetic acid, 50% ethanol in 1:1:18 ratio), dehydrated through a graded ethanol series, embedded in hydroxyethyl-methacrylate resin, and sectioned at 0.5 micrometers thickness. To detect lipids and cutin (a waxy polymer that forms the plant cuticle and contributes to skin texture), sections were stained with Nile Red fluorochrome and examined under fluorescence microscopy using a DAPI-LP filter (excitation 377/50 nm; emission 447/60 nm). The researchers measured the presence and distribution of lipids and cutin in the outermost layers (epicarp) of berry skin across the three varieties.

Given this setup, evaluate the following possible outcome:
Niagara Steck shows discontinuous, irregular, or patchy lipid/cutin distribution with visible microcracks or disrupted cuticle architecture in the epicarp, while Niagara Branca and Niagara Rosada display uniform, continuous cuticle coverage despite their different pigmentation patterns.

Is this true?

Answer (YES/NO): NO